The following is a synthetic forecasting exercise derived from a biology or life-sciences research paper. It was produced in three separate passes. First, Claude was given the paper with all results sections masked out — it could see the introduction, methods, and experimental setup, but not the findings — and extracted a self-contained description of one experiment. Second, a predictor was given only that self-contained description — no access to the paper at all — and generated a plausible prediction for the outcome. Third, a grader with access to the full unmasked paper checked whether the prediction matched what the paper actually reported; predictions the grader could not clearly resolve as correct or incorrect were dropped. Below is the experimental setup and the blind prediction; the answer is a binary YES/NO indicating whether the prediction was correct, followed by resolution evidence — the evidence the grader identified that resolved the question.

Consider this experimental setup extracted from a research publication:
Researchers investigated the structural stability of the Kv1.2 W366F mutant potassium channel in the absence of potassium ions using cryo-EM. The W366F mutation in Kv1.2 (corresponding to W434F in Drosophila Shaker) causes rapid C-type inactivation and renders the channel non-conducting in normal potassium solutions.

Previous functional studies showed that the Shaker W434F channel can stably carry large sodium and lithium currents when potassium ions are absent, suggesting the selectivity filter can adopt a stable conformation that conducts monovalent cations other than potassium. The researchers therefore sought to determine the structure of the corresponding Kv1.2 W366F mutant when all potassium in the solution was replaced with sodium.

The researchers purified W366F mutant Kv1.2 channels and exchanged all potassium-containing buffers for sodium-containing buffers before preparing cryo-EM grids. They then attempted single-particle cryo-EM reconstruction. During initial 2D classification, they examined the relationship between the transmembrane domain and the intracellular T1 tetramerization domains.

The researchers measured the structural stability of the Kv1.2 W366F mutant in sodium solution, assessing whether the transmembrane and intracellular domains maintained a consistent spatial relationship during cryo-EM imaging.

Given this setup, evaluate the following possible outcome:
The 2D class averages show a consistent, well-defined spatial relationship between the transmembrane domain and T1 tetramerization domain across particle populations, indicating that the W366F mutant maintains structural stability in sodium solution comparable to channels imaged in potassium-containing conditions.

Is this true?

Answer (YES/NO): NO